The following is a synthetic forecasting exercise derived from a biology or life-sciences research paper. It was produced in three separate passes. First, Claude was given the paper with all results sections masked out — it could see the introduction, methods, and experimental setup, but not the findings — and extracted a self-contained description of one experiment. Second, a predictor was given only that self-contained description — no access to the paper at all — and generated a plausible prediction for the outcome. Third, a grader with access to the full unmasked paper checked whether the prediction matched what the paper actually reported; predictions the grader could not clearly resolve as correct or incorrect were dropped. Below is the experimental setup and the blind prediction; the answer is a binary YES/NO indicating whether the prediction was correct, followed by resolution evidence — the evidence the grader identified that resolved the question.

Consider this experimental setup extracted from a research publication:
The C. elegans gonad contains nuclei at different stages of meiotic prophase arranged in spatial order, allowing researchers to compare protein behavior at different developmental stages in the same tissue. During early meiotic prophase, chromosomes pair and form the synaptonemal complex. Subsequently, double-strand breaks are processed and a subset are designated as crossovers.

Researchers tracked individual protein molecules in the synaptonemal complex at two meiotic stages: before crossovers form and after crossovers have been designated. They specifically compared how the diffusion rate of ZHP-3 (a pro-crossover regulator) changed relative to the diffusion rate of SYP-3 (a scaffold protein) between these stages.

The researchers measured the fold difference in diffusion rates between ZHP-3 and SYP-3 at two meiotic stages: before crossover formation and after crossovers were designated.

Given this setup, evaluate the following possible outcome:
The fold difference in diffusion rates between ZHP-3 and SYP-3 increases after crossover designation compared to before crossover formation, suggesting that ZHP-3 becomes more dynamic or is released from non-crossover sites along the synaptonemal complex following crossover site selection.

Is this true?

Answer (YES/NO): NO